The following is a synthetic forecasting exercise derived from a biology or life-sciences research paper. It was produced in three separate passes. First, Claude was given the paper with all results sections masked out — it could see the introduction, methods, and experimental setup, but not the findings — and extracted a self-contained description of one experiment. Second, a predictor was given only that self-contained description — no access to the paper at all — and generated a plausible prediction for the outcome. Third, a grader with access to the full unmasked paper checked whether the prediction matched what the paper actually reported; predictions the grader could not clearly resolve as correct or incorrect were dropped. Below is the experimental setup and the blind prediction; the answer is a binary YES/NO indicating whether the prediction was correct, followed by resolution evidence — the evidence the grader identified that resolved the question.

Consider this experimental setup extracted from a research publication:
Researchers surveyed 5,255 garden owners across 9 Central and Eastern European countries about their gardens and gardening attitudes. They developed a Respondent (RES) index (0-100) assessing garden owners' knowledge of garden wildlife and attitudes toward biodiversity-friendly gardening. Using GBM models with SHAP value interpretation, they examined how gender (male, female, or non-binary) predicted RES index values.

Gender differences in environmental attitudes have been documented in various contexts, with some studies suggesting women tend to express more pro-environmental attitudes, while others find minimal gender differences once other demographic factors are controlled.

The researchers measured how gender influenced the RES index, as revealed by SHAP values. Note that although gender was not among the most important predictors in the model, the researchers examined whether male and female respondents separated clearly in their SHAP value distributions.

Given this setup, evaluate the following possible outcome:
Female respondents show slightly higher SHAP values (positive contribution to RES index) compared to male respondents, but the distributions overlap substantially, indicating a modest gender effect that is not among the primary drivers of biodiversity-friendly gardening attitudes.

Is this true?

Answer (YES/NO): NO